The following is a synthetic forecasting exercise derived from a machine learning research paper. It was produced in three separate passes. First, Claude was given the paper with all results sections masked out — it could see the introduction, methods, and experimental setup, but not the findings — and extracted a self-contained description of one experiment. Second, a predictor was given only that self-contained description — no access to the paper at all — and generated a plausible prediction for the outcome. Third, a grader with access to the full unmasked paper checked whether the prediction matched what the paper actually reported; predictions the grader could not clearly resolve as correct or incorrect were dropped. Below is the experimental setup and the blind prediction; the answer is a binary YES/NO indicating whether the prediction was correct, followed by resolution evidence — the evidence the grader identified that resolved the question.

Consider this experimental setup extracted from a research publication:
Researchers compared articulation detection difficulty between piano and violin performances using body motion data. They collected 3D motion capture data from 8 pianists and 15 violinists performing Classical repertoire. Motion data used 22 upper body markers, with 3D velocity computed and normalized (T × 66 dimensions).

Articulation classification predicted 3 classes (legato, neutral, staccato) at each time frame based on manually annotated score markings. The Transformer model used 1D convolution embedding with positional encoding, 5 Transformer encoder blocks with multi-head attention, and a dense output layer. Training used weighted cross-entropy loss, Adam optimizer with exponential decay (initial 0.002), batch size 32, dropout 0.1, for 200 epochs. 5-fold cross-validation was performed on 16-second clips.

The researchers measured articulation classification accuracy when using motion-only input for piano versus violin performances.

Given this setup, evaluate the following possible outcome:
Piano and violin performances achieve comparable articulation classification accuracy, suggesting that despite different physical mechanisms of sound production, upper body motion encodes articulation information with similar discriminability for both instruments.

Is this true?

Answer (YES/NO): NO